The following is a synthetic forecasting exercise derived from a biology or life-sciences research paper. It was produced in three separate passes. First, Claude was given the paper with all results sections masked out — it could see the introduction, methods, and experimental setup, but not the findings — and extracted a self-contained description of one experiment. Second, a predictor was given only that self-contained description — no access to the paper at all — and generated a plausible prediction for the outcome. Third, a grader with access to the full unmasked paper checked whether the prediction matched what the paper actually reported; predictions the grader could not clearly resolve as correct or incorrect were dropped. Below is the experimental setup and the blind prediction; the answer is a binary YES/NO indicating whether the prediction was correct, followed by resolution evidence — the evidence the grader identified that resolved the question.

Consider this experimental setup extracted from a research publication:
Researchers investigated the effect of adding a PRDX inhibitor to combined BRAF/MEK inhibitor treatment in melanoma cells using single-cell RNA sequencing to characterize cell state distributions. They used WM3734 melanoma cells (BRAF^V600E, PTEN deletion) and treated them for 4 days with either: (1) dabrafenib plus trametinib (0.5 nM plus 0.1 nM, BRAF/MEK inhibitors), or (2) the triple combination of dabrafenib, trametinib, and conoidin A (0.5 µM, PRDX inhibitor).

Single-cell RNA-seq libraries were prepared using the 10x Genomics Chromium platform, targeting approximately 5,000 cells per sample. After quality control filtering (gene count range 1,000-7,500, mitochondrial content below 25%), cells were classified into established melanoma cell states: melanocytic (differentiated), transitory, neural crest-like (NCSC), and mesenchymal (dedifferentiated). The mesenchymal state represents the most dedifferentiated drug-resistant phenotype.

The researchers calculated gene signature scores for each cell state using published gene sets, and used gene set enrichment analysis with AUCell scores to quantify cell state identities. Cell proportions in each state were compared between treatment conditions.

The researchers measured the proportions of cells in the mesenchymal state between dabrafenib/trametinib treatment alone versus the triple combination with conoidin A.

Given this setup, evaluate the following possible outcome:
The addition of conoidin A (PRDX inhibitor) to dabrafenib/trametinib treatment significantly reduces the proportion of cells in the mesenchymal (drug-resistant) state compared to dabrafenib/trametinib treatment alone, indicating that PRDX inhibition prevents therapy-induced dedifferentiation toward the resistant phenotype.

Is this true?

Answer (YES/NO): YES